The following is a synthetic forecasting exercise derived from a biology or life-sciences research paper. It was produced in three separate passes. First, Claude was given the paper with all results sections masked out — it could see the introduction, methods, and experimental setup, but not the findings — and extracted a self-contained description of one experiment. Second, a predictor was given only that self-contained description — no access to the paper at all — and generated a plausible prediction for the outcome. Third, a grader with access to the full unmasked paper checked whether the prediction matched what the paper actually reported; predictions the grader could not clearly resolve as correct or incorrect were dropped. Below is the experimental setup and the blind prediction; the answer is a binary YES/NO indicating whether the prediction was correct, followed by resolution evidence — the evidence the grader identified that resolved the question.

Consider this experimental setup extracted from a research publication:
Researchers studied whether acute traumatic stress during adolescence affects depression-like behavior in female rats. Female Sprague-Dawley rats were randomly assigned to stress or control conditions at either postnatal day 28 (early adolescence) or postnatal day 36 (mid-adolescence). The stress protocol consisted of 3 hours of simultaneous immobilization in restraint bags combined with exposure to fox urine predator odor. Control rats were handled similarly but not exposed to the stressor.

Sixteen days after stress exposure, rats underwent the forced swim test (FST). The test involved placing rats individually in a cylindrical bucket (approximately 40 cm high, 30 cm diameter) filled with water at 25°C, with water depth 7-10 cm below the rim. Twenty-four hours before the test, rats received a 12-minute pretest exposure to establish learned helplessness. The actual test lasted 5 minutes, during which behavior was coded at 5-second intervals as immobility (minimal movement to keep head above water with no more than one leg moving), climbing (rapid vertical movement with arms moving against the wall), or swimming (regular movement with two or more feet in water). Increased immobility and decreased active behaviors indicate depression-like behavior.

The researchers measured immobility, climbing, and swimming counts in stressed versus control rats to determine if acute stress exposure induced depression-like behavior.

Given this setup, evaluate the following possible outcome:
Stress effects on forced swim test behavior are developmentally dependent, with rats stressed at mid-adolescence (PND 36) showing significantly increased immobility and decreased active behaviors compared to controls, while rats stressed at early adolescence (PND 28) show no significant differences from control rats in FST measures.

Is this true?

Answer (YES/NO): NO